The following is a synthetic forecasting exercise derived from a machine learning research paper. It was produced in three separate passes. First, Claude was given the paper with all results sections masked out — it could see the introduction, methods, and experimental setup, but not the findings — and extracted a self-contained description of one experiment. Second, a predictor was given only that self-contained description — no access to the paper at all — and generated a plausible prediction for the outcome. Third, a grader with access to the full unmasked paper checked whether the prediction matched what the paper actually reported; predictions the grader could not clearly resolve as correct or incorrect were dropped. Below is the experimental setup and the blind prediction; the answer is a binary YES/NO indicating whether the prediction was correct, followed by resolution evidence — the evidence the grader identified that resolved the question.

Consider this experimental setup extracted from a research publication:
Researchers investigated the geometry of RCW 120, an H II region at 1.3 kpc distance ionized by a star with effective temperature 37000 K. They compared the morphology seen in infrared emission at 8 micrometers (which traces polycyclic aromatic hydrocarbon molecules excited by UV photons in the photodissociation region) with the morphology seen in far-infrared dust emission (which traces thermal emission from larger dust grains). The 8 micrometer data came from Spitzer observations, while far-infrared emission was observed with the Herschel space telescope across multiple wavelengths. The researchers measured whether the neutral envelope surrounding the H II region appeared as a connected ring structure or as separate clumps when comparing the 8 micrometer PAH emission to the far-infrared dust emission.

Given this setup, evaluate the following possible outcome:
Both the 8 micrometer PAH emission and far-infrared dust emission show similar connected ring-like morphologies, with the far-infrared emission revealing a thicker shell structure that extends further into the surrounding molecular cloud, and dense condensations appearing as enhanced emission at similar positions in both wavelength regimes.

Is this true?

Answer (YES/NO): NO